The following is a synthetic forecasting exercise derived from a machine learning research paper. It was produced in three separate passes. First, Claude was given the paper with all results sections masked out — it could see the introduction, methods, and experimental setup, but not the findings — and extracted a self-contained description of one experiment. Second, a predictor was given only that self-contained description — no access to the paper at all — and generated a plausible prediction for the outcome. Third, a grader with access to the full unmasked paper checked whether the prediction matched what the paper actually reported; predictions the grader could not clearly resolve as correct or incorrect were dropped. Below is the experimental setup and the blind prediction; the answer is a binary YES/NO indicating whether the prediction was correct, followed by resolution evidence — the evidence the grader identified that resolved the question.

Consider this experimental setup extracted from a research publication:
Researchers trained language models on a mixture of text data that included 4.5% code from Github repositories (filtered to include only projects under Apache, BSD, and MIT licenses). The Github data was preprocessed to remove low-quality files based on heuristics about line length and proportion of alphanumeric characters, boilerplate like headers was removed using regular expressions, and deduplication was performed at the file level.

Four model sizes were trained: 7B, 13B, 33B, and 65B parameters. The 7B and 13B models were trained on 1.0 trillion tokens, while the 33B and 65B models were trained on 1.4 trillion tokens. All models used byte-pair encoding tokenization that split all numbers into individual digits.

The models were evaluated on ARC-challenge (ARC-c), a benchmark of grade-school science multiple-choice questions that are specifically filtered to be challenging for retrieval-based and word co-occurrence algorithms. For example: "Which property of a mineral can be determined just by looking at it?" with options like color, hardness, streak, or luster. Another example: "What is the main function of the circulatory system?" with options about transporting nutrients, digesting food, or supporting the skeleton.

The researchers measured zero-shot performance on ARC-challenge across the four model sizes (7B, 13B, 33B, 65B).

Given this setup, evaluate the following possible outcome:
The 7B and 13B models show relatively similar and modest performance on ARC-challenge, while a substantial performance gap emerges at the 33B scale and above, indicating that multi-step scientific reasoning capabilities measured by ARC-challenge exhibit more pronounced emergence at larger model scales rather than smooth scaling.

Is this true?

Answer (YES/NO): NO